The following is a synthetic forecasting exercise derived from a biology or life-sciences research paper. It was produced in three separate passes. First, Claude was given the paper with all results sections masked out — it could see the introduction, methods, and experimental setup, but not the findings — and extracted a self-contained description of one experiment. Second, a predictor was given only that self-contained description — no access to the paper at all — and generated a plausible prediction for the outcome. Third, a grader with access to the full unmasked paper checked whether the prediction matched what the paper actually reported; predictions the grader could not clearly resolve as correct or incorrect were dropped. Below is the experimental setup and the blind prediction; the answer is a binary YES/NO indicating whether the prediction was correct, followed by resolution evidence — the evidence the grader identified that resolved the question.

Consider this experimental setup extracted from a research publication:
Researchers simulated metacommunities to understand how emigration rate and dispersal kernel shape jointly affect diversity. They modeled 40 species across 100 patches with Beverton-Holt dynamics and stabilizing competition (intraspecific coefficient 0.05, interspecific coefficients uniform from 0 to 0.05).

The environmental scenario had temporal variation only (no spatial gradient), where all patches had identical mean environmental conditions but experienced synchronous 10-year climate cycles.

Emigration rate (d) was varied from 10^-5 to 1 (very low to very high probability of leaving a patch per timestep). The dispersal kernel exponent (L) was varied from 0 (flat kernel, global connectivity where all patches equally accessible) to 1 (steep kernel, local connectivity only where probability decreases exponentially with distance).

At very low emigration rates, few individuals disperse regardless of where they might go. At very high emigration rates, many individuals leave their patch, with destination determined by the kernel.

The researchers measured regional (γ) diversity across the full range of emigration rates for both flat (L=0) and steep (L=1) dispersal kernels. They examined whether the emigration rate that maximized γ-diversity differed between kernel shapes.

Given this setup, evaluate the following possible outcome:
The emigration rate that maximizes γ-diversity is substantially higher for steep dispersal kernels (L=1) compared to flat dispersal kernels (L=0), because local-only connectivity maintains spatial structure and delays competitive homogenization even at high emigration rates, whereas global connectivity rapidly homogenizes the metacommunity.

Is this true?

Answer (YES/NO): YES